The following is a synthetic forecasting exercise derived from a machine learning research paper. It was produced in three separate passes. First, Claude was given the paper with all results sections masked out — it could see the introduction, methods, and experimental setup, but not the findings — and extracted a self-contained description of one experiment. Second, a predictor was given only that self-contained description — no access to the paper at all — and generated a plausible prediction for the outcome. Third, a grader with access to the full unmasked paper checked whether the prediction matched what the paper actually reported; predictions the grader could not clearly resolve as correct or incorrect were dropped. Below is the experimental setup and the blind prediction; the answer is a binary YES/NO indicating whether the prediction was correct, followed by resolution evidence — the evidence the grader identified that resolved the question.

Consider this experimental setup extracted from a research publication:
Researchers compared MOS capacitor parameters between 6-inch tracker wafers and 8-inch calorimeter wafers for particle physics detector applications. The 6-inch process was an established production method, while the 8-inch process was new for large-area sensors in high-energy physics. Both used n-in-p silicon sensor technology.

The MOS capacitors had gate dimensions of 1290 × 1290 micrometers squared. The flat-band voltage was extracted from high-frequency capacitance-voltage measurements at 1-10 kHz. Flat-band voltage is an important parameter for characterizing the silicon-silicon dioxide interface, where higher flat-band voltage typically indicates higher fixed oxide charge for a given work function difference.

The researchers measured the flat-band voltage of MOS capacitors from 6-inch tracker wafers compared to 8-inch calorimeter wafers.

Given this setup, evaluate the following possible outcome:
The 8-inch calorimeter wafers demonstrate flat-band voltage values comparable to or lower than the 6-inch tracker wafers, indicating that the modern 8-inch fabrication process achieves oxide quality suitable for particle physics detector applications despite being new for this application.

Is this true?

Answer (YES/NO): NO